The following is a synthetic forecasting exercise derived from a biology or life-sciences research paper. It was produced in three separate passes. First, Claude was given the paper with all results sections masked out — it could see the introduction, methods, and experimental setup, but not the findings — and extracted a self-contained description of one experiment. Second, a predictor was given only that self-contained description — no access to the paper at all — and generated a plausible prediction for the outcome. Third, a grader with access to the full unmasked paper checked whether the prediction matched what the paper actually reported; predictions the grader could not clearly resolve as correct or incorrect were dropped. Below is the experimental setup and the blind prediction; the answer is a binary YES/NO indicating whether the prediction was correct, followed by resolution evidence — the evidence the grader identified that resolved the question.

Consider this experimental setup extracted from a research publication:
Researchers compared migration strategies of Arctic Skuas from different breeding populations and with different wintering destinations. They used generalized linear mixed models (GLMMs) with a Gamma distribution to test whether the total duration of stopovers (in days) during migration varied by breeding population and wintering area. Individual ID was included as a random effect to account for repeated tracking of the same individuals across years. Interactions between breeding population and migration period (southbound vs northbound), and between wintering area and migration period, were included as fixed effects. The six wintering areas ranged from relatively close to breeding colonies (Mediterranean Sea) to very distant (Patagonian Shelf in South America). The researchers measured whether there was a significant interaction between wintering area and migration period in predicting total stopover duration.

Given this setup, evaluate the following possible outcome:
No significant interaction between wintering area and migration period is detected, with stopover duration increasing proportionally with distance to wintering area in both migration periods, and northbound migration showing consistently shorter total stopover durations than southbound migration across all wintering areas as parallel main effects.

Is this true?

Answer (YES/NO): NO